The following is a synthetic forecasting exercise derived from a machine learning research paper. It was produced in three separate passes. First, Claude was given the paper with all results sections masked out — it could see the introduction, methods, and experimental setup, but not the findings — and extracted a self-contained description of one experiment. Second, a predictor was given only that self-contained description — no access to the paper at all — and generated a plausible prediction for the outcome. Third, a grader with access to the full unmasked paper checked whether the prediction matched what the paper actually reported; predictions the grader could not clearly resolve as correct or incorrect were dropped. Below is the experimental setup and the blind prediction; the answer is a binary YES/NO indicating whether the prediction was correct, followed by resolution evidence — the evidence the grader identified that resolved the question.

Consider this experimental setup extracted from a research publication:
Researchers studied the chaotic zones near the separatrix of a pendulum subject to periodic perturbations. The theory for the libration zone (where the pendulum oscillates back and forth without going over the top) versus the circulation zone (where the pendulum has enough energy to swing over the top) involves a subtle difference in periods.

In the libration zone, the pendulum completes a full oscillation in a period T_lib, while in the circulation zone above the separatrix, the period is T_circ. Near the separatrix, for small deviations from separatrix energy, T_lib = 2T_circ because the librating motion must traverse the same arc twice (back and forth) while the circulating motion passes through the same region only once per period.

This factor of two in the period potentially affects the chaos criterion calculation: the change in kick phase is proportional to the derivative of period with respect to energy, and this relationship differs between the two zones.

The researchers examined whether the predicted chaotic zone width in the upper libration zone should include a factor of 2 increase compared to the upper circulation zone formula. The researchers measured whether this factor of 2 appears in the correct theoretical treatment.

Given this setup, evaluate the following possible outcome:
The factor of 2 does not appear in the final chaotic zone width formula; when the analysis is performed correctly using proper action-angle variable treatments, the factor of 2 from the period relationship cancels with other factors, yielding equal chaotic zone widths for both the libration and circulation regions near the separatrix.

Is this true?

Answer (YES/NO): NO